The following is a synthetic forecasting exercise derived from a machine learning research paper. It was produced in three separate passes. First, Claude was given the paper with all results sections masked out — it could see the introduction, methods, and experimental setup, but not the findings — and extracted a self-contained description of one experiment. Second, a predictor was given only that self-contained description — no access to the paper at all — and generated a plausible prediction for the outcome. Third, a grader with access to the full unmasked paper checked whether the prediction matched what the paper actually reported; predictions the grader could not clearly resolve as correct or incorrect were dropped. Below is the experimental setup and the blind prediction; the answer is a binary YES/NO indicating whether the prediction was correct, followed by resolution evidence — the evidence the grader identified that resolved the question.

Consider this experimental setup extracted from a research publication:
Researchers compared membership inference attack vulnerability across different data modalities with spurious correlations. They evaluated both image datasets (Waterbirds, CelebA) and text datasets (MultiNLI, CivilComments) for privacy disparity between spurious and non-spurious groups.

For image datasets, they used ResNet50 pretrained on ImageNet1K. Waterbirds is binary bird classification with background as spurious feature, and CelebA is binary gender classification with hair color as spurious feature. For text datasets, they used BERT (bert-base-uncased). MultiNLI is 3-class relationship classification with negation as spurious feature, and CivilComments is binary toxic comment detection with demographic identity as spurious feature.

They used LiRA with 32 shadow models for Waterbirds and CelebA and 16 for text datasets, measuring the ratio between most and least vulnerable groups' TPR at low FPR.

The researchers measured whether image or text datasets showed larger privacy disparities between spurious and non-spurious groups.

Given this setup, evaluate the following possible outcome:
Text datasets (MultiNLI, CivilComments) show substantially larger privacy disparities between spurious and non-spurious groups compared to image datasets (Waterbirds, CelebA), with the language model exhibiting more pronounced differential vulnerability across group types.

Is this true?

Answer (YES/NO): NO